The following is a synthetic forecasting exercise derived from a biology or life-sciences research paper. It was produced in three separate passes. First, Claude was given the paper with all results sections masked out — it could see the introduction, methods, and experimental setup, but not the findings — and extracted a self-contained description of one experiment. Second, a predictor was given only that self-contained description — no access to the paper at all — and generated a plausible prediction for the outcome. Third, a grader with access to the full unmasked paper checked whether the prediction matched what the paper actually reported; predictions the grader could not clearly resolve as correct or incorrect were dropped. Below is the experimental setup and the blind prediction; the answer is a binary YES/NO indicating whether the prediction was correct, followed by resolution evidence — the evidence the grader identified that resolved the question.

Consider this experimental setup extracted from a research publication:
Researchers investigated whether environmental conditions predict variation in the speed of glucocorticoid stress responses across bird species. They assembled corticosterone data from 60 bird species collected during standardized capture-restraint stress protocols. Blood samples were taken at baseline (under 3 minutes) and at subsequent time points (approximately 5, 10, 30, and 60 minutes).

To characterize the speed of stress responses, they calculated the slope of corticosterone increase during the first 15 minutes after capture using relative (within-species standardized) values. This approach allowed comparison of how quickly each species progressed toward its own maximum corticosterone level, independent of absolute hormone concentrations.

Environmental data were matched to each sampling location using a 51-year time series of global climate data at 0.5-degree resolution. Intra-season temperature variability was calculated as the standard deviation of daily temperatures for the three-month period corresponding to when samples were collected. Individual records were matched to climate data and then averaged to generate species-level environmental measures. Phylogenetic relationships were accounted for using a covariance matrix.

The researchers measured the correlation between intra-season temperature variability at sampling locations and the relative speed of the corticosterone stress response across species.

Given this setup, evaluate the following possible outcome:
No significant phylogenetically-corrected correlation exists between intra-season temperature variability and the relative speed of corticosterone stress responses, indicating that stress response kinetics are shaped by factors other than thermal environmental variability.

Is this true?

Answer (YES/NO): NO